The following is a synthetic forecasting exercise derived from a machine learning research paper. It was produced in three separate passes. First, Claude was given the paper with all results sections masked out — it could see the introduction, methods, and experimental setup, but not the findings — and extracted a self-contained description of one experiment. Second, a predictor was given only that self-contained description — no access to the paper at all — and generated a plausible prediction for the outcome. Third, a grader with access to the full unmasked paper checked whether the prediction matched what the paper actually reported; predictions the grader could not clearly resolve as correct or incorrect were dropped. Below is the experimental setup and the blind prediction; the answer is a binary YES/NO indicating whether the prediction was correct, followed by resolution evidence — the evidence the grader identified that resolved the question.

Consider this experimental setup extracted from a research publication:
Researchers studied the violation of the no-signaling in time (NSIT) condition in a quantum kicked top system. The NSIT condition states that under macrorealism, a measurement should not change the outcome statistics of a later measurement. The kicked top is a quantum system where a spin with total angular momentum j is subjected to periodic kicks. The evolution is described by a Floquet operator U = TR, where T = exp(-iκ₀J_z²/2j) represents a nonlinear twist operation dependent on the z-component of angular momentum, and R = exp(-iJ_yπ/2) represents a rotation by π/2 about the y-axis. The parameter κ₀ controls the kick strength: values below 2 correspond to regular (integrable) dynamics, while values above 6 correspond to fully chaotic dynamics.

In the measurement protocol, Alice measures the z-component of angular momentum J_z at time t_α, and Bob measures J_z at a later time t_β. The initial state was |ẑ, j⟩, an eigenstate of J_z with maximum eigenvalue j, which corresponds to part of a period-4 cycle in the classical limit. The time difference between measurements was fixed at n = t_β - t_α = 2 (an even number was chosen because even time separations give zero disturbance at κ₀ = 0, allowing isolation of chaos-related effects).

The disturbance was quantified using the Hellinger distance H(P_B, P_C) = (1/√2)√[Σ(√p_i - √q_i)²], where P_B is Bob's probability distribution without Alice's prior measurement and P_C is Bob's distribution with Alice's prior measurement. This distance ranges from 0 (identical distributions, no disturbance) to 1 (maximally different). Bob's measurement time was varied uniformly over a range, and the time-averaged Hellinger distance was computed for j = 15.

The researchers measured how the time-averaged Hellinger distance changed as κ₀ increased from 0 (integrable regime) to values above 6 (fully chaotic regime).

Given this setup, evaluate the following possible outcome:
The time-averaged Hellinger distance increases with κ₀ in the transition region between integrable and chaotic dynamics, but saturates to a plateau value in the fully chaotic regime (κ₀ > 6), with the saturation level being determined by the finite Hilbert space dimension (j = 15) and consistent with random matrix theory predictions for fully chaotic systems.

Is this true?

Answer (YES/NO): NO